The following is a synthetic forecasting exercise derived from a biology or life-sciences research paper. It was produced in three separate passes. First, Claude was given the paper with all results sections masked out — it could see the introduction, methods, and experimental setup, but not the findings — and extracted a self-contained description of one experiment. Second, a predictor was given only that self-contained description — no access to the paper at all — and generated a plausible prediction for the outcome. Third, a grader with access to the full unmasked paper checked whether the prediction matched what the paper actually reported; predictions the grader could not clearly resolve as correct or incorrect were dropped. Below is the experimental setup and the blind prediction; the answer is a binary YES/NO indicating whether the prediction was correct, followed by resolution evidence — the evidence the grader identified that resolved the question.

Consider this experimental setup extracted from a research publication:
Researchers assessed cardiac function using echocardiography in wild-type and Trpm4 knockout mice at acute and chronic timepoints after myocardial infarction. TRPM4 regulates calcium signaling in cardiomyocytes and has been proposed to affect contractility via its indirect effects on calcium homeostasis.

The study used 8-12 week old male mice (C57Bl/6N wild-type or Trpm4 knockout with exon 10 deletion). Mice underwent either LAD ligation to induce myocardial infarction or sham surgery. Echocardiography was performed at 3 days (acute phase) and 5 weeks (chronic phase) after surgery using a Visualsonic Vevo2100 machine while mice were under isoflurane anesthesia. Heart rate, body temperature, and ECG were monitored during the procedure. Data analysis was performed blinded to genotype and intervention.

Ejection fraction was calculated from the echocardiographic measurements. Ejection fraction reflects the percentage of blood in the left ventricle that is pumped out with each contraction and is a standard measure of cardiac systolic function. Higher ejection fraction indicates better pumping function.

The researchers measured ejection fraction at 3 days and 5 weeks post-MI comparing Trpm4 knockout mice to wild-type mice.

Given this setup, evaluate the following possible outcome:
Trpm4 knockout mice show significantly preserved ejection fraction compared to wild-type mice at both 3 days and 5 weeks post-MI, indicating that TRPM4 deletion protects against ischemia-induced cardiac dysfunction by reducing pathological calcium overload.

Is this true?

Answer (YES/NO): NO